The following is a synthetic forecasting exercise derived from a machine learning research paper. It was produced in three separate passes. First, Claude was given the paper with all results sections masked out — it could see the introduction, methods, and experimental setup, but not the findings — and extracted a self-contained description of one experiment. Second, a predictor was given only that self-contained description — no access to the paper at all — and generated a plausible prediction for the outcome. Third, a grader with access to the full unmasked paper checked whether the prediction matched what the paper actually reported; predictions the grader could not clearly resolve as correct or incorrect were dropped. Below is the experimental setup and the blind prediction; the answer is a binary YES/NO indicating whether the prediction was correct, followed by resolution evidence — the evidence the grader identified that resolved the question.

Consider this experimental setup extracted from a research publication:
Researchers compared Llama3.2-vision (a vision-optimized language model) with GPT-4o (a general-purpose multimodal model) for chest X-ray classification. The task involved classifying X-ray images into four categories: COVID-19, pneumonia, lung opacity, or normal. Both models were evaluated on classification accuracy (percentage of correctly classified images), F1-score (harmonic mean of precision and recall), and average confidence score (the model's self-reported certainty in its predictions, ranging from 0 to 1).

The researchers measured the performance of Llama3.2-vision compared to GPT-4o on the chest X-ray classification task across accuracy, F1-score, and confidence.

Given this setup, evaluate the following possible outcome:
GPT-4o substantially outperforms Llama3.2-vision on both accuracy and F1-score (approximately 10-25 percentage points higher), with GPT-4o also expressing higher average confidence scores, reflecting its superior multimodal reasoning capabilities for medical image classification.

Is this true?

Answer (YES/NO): NO